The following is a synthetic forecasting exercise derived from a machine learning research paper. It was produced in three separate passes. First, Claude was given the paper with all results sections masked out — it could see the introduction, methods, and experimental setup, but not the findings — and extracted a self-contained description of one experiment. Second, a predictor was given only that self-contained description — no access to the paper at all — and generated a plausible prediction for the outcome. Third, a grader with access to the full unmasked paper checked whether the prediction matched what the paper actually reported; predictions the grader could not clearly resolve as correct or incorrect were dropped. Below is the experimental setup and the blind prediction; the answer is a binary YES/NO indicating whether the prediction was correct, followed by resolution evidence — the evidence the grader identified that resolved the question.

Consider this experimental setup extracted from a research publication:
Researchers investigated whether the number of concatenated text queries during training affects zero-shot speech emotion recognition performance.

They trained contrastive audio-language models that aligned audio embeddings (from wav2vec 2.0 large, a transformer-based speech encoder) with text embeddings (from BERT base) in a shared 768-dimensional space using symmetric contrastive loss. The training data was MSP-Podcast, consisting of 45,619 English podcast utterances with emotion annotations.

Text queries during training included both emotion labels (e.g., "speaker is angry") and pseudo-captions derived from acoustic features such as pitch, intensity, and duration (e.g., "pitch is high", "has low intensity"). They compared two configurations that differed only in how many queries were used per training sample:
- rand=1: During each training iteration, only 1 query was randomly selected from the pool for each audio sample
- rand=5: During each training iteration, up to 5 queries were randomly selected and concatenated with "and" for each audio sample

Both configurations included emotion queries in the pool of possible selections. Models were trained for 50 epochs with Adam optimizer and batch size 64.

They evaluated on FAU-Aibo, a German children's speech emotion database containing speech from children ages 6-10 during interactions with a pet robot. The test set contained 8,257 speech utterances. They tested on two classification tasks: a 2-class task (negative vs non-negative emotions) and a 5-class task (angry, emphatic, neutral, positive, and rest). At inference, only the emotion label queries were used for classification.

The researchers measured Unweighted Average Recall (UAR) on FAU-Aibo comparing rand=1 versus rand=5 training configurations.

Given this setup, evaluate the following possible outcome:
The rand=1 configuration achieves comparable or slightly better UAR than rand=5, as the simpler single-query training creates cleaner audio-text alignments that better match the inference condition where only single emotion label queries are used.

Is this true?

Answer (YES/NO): NO